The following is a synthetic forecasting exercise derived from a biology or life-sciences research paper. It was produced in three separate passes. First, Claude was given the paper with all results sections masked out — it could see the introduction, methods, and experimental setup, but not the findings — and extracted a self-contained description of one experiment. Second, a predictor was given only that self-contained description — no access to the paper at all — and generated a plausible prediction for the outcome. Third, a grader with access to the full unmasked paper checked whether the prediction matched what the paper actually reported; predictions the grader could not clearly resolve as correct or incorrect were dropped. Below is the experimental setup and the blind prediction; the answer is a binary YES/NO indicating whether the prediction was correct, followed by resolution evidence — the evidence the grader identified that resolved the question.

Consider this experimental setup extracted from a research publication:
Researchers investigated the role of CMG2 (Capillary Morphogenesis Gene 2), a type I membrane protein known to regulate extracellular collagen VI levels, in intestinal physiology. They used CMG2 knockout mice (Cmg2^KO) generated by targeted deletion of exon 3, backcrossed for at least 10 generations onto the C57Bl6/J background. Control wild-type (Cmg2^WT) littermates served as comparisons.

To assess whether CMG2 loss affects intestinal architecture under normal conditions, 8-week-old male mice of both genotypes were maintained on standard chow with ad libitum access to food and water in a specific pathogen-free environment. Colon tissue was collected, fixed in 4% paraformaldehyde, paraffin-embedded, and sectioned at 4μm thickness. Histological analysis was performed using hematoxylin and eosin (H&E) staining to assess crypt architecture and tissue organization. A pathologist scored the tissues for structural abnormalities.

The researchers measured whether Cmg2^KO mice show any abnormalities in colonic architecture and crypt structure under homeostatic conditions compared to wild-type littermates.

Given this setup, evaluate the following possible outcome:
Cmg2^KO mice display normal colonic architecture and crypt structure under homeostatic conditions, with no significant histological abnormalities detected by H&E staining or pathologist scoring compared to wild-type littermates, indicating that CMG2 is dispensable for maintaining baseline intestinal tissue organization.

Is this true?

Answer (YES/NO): YES